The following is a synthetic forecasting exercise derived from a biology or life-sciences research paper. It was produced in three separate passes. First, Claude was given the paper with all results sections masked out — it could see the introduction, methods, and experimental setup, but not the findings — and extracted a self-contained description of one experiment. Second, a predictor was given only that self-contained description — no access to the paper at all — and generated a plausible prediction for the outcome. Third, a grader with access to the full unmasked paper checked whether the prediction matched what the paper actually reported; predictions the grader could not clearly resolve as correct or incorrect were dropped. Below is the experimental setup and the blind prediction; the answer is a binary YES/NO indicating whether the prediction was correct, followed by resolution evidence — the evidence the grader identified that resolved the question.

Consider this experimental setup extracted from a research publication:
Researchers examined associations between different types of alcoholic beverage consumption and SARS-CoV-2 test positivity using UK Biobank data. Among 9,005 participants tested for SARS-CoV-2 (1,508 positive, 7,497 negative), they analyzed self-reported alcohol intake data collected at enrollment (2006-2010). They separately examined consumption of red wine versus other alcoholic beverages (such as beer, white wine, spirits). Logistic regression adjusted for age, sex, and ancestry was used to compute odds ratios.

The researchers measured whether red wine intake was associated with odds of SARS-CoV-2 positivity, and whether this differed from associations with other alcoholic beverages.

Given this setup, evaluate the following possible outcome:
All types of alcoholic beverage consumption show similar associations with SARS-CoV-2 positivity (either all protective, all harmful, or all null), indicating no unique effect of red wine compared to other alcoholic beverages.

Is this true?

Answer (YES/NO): NO